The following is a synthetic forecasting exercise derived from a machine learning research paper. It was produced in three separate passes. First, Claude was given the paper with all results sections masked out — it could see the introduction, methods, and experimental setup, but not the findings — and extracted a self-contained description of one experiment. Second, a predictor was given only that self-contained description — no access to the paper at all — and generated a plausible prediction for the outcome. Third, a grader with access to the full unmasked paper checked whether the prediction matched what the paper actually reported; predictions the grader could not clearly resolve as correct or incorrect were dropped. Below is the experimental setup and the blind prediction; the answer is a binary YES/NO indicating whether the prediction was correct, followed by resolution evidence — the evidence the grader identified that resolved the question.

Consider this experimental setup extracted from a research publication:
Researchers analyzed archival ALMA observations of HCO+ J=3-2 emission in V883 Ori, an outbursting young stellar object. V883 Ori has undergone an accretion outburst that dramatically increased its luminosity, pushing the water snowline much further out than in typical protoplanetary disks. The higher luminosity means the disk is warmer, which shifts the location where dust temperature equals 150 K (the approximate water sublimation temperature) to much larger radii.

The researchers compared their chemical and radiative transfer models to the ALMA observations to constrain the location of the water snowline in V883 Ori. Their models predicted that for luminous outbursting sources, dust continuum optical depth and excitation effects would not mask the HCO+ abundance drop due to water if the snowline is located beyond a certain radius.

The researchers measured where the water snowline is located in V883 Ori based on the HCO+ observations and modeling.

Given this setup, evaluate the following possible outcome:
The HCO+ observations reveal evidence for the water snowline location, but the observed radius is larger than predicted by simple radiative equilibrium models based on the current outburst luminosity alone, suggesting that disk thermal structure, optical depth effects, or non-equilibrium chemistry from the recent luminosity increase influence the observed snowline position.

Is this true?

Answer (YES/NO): YES